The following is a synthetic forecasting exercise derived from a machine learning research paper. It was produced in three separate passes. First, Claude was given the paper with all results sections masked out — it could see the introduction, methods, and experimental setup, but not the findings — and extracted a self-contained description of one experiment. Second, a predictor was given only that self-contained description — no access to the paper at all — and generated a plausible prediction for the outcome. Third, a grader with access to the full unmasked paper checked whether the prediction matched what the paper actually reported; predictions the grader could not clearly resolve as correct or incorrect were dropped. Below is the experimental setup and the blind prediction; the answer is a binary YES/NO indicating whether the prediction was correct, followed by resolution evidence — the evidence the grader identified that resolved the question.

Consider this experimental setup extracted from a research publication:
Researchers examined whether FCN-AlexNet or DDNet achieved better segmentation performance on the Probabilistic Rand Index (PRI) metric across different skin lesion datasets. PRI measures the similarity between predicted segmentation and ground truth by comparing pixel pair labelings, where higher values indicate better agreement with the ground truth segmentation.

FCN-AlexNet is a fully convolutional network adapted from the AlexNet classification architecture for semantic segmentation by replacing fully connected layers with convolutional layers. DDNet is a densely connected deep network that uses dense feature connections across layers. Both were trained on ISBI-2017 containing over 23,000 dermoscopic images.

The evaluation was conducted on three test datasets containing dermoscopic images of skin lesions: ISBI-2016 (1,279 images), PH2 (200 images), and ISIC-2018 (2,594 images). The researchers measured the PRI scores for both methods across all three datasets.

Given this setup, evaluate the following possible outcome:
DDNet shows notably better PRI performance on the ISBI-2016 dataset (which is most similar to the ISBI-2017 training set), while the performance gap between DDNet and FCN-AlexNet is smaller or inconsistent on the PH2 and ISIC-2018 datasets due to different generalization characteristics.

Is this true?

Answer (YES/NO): NO